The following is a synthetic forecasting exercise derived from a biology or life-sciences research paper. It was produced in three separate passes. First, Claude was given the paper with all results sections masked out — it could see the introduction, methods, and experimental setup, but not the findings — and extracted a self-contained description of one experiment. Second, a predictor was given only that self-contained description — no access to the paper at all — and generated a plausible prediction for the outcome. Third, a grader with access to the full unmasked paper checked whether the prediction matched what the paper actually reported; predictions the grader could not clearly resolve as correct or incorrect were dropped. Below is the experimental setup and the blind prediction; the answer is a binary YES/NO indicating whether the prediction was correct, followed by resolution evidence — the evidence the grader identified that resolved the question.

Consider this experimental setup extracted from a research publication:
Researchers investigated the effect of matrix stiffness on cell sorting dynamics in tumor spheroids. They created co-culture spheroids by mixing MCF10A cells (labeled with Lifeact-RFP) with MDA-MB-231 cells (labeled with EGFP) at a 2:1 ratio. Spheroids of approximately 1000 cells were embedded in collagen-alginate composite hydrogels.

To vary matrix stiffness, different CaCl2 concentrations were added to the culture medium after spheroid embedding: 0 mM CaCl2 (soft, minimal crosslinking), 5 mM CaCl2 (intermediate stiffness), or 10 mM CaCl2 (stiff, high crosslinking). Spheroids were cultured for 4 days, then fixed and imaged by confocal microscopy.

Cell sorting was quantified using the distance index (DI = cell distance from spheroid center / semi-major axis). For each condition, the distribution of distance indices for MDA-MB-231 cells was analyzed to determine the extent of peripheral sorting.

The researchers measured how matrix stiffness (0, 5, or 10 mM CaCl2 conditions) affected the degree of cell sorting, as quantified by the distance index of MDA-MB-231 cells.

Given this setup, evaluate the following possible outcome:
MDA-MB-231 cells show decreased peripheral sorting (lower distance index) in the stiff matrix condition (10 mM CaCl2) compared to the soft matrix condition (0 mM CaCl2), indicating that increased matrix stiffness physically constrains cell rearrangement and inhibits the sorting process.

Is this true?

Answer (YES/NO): NO